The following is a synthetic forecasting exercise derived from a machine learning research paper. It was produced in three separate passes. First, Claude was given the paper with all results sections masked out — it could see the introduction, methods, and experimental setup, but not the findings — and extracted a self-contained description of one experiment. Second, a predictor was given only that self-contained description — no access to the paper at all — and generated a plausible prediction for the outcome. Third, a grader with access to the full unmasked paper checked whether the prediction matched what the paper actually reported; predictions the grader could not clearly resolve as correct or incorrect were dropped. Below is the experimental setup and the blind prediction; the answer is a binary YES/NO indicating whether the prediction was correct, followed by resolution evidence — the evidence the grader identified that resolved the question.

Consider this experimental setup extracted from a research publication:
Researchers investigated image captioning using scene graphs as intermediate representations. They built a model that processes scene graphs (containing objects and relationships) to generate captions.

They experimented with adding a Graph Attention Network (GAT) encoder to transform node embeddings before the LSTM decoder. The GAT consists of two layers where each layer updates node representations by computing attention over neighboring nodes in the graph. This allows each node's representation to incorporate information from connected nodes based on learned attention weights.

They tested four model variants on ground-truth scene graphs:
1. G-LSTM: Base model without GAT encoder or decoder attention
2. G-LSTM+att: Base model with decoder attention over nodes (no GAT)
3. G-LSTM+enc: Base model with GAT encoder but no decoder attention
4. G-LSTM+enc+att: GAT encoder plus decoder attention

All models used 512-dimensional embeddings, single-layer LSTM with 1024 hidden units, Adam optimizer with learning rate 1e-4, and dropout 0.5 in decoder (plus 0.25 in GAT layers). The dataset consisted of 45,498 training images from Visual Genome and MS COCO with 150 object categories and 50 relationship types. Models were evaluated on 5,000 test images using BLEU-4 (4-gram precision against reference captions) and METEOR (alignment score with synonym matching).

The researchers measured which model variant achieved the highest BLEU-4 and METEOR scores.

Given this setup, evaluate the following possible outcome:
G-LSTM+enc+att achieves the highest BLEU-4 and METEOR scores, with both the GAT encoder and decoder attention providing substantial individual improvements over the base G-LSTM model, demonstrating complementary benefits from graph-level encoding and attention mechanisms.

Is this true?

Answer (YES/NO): NO